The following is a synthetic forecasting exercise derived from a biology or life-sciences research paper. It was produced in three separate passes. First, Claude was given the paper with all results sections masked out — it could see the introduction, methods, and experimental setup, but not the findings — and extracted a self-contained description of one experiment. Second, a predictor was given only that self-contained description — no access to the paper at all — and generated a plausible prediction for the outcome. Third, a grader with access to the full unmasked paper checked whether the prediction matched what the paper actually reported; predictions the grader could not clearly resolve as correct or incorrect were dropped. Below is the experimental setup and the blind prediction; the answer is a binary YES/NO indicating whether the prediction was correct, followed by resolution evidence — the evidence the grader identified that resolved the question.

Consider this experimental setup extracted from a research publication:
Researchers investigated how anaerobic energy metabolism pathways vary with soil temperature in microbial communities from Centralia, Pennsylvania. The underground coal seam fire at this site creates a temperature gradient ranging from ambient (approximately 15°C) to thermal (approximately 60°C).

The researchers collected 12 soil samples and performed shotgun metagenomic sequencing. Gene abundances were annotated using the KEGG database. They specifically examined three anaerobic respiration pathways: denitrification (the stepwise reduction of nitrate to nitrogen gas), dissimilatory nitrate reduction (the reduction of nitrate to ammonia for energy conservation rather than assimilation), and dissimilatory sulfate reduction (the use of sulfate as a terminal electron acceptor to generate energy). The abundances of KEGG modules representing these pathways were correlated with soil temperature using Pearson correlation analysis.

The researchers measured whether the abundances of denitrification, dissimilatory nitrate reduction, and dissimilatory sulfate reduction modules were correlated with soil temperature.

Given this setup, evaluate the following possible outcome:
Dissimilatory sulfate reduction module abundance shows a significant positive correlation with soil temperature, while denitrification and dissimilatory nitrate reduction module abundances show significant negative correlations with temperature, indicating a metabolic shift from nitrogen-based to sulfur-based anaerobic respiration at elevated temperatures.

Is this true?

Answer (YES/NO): NO